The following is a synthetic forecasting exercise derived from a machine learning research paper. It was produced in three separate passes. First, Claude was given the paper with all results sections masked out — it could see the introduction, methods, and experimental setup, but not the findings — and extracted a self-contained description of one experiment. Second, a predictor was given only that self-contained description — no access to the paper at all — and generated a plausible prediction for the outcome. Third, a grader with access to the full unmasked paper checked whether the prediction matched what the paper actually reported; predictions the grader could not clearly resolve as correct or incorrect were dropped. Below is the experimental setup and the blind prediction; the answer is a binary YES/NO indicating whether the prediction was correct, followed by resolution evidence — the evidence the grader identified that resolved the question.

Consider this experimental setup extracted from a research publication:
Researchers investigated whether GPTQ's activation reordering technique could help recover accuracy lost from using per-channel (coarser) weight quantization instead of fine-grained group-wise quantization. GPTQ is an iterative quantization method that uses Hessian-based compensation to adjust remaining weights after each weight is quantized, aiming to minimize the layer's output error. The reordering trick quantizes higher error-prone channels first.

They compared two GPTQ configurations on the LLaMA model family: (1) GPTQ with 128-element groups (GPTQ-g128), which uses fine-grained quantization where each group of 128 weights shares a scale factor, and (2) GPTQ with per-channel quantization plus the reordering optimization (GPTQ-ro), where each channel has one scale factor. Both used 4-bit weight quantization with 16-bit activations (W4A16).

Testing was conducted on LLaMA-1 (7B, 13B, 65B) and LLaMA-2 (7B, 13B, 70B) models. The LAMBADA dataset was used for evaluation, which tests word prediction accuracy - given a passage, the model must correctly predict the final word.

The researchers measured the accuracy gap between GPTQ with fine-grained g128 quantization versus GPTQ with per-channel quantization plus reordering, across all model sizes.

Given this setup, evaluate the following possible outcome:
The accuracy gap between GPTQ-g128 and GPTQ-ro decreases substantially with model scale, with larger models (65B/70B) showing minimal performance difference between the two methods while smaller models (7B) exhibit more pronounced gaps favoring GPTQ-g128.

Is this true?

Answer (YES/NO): NO